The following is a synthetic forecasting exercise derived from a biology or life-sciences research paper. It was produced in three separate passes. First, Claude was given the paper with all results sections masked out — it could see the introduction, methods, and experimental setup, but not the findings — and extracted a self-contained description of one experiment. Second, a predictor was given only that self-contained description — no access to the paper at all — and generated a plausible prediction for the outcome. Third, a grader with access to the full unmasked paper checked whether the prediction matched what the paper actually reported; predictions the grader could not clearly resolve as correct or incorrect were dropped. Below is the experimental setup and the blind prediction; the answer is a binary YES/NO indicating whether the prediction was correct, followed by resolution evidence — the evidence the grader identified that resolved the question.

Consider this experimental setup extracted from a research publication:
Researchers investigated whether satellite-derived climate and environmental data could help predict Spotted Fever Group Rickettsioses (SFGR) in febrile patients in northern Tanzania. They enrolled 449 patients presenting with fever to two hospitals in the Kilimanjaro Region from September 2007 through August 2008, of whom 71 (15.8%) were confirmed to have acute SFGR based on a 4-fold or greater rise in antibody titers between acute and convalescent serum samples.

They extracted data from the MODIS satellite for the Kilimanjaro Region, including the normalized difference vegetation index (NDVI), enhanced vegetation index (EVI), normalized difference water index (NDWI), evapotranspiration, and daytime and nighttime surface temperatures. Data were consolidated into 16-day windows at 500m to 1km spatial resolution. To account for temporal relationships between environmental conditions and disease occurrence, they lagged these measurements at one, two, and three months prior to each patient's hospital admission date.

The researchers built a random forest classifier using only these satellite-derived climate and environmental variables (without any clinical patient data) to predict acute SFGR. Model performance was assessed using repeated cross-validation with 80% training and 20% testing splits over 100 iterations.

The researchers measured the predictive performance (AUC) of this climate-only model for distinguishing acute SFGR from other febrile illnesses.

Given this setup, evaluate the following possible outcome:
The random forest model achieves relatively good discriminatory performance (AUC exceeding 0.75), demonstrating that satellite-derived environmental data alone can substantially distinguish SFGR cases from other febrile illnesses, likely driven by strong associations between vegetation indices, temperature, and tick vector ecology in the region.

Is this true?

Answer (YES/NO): NO